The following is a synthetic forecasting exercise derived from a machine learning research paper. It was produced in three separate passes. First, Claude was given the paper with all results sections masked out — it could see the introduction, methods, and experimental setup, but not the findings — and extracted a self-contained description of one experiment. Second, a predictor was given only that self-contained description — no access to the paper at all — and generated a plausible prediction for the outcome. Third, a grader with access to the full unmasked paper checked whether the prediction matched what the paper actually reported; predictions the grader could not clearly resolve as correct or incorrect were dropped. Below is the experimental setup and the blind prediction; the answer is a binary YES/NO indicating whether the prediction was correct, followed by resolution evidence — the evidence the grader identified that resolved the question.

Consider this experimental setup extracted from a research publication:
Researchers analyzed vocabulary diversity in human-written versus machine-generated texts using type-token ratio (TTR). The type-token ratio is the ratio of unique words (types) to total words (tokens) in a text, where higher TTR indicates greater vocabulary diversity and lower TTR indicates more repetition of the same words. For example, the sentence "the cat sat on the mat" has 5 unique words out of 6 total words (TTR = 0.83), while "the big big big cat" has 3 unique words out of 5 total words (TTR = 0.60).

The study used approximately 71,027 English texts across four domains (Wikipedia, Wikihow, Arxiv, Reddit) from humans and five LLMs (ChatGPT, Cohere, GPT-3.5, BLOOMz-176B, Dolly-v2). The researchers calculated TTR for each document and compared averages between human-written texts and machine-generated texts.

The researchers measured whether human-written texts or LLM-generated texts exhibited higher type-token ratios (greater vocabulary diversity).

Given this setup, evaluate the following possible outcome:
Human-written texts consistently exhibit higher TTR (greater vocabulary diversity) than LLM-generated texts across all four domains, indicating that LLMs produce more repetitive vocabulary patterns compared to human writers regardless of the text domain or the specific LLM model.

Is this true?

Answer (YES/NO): NO